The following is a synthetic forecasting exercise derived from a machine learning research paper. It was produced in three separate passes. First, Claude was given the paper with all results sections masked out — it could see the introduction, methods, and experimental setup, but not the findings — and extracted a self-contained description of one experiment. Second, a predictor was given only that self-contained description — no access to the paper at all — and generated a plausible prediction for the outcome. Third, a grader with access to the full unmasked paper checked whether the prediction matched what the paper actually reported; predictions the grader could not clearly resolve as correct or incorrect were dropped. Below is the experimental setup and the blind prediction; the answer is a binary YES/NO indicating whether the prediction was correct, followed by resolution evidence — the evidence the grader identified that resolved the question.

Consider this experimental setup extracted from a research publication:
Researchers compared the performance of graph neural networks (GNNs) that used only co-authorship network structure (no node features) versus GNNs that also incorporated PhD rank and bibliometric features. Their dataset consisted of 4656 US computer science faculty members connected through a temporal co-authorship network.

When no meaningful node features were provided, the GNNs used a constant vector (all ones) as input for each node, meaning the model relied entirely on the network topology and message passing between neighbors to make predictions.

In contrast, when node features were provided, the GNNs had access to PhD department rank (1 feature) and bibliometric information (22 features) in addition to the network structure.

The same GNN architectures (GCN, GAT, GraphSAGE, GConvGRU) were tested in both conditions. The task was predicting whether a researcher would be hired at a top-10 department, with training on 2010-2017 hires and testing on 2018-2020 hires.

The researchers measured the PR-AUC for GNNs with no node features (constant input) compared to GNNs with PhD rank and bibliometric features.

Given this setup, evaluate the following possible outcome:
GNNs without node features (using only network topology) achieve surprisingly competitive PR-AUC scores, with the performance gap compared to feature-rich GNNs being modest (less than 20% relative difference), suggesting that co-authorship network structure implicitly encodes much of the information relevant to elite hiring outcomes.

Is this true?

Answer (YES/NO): NO